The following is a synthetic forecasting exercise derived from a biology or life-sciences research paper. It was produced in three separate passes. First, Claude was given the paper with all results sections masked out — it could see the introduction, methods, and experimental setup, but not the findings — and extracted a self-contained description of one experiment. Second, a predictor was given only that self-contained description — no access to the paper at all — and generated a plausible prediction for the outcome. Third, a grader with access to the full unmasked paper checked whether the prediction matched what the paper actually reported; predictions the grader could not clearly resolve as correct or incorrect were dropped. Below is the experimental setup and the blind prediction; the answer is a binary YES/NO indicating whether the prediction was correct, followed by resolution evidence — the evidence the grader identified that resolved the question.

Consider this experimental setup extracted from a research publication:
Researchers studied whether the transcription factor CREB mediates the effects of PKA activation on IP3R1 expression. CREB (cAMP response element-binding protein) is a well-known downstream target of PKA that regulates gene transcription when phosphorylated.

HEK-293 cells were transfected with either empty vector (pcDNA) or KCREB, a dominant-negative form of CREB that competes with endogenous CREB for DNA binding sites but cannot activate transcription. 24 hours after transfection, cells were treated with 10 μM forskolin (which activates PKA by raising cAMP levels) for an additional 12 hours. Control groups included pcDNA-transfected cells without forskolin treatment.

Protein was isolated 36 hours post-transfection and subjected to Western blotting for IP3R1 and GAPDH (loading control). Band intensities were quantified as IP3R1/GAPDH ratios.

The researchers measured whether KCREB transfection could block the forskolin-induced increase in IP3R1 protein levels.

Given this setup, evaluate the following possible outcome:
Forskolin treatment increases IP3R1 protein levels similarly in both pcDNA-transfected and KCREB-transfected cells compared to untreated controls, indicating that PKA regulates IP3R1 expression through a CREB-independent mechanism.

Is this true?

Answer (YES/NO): NO